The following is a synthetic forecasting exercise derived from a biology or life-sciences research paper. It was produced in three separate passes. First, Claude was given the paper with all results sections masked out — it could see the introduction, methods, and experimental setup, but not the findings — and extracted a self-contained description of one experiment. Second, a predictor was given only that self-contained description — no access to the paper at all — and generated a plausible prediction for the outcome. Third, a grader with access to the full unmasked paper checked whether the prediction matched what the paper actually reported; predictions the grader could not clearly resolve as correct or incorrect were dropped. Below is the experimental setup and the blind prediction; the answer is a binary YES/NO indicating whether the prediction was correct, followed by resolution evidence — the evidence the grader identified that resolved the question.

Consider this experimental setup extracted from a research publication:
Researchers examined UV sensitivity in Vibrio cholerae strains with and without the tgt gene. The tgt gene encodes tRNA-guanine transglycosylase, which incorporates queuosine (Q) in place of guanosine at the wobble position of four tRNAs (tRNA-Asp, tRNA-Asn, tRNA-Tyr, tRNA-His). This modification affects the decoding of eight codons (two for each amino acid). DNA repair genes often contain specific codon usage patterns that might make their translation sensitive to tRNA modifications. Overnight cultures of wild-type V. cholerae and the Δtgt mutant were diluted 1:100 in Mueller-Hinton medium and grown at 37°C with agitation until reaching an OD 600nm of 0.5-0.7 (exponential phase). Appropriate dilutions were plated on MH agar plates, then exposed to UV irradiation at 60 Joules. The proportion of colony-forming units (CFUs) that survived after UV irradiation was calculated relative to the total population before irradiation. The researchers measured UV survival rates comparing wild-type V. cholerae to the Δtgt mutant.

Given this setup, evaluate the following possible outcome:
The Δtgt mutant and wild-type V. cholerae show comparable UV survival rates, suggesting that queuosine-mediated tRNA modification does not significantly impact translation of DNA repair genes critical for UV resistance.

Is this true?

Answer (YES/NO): NO